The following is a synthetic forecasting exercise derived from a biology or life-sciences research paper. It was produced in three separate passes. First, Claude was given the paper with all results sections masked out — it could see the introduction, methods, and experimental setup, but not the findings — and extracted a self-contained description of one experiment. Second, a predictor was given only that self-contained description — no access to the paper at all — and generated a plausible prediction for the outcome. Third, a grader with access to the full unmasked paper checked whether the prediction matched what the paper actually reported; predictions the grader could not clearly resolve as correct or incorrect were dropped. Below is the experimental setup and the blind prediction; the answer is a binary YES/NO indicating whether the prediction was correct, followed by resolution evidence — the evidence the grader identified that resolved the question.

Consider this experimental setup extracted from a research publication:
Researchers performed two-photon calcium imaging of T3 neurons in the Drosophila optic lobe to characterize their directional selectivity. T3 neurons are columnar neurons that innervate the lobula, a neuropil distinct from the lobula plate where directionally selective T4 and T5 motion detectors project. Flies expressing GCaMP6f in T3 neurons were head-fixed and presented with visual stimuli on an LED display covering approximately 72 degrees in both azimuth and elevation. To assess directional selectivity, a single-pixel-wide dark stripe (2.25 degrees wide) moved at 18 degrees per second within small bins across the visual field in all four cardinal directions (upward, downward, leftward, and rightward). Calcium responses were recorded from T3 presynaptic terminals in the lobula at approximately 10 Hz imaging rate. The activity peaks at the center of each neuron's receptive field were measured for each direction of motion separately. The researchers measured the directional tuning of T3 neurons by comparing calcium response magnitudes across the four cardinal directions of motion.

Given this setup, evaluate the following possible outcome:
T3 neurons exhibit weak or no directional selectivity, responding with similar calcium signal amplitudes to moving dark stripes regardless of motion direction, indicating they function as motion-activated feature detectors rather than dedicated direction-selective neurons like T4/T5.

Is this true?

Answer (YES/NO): YES